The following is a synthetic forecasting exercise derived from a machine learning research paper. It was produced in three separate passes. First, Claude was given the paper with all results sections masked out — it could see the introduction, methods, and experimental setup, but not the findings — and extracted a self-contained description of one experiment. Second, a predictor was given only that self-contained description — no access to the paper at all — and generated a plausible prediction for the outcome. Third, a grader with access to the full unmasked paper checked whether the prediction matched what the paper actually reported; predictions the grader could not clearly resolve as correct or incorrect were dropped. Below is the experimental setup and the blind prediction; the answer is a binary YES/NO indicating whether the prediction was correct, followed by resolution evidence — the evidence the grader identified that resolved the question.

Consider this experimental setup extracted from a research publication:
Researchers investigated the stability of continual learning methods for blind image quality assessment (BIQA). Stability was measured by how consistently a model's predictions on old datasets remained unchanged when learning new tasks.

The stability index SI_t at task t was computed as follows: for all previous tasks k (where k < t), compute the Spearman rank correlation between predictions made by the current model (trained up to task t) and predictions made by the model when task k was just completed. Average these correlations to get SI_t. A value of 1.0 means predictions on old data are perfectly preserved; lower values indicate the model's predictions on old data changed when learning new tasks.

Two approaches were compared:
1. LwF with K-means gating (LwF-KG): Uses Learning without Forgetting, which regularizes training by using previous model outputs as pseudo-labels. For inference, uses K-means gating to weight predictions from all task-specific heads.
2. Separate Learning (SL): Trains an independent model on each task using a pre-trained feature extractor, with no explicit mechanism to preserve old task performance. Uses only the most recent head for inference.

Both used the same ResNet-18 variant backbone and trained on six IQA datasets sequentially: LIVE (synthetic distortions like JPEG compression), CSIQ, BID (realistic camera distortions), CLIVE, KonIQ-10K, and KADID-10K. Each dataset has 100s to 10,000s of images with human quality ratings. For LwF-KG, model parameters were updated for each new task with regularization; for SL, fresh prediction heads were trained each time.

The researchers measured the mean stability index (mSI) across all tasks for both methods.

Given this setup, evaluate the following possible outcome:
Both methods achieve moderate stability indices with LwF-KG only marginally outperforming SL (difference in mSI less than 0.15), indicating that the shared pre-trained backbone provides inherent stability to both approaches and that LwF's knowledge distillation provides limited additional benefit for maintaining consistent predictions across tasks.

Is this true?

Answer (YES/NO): NO